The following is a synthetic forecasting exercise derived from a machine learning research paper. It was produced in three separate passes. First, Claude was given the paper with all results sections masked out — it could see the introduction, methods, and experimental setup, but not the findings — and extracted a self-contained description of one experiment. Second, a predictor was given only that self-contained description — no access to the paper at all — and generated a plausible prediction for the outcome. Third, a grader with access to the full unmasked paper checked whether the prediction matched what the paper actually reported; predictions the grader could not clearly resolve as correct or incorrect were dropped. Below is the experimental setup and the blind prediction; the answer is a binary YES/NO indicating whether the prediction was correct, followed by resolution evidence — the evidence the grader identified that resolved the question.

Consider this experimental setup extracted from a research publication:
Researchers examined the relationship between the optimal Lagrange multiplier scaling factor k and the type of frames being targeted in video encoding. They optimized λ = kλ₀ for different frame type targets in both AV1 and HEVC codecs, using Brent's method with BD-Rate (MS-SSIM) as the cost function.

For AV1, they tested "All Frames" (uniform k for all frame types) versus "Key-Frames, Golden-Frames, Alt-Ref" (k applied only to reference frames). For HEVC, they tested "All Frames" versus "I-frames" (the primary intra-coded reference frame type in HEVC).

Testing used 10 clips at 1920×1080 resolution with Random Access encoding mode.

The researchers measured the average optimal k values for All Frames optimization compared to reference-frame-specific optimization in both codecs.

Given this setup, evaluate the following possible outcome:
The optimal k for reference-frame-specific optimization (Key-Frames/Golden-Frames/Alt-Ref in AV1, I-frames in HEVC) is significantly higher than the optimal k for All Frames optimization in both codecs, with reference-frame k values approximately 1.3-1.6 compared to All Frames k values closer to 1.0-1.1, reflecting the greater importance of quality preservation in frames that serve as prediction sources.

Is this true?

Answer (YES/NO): NO